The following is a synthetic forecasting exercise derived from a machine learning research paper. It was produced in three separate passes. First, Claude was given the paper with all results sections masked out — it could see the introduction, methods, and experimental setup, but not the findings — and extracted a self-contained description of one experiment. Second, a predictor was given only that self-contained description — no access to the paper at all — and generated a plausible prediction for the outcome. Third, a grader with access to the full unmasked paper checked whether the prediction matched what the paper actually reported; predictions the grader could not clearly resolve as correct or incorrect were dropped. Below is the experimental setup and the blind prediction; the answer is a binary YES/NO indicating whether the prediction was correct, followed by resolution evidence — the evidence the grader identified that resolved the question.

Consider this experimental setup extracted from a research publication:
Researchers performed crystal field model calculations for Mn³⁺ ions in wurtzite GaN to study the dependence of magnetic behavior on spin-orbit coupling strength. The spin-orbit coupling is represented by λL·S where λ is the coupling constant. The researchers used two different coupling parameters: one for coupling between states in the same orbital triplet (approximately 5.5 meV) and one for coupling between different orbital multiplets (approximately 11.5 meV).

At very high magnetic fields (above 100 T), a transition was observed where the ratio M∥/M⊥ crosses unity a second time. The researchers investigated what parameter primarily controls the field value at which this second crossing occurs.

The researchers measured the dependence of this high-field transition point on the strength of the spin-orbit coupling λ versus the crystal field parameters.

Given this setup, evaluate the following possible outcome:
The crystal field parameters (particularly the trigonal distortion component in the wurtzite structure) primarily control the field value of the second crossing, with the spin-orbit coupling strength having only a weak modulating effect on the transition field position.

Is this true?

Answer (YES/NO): NO